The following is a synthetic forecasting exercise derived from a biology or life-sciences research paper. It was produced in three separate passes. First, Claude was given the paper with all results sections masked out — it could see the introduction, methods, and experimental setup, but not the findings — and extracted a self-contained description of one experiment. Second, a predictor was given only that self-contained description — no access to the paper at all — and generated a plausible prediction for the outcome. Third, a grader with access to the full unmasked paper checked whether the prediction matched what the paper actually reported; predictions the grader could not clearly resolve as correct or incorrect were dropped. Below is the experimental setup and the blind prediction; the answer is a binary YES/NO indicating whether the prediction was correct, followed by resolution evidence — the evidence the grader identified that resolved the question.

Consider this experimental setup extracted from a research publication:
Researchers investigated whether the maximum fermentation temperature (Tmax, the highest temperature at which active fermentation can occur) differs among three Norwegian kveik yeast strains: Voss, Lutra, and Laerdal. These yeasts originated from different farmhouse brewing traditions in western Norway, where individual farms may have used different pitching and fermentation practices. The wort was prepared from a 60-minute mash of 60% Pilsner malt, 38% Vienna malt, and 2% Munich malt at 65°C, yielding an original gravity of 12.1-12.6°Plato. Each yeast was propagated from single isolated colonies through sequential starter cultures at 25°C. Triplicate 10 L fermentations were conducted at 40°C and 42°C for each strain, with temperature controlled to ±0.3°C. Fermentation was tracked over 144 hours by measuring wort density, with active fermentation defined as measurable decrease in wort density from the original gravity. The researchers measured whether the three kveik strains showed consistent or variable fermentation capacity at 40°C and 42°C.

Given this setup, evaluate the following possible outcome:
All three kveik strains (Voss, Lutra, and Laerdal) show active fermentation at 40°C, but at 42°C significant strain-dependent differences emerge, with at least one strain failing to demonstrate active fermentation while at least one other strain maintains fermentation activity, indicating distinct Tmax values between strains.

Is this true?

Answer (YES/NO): NO